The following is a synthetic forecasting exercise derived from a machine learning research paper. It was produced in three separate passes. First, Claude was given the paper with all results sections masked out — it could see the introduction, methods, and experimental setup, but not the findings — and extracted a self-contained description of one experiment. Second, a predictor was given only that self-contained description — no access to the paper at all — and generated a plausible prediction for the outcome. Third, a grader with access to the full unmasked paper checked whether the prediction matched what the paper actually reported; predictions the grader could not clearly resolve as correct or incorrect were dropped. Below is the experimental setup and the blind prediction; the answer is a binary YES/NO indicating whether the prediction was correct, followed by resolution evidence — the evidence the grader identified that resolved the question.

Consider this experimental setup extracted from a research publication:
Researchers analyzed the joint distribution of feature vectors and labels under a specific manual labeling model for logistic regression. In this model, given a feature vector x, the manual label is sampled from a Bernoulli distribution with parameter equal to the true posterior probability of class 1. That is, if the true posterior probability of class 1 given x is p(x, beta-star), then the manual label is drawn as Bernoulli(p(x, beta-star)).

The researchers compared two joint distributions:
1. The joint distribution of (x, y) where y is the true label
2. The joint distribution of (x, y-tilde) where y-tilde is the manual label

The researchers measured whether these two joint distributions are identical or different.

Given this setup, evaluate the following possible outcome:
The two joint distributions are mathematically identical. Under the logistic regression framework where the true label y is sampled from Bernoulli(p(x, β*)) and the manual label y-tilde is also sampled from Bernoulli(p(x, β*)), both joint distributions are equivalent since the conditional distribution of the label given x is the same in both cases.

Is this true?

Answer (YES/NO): YES